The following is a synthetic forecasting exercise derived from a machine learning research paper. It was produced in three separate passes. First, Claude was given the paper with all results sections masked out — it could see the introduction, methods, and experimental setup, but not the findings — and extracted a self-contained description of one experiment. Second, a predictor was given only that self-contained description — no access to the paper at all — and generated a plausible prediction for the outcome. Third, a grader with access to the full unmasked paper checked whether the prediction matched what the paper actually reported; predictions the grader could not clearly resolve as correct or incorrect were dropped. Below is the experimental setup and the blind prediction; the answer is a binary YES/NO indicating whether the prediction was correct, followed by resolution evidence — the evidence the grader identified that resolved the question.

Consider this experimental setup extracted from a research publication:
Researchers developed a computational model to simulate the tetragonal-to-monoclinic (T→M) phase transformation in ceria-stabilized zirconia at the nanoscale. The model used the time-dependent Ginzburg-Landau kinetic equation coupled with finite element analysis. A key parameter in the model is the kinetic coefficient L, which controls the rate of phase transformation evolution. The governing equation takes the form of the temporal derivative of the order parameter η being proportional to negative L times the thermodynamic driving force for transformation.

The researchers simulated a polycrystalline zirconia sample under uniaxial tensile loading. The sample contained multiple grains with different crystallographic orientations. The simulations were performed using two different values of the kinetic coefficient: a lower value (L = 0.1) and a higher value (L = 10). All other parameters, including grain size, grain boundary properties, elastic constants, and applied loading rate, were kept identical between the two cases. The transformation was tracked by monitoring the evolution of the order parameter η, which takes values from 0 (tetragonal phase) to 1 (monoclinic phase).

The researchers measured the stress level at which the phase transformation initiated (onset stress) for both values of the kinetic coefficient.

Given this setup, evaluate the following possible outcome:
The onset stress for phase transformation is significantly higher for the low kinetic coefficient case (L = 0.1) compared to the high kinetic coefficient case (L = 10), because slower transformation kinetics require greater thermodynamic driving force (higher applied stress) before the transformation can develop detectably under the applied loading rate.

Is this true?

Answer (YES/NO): NO